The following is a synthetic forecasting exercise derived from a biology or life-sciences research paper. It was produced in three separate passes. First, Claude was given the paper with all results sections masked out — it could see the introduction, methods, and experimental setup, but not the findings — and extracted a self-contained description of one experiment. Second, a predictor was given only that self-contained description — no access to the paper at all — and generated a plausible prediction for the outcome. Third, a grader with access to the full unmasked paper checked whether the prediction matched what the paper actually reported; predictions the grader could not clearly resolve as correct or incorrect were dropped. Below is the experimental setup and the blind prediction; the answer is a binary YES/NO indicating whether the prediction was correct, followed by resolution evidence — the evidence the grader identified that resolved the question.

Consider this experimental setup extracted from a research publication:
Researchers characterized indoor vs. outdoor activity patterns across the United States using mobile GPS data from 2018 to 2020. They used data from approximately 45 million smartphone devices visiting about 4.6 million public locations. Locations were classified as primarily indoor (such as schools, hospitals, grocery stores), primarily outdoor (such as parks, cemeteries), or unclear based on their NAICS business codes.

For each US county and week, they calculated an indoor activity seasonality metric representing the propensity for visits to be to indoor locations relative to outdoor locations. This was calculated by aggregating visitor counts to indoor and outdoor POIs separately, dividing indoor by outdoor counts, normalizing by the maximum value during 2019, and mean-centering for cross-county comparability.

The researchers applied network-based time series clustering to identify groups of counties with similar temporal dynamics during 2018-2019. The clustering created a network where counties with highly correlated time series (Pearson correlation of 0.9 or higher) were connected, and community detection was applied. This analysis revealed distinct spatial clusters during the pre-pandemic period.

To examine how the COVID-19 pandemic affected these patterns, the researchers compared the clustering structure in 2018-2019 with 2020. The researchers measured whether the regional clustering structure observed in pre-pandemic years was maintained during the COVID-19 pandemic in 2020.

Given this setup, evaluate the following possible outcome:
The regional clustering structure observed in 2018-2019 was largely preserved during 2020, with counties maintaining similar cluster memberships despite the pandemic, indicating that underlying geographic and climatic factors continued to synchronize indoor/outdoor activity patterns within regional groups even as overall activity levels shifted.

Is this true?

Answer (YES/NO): NO